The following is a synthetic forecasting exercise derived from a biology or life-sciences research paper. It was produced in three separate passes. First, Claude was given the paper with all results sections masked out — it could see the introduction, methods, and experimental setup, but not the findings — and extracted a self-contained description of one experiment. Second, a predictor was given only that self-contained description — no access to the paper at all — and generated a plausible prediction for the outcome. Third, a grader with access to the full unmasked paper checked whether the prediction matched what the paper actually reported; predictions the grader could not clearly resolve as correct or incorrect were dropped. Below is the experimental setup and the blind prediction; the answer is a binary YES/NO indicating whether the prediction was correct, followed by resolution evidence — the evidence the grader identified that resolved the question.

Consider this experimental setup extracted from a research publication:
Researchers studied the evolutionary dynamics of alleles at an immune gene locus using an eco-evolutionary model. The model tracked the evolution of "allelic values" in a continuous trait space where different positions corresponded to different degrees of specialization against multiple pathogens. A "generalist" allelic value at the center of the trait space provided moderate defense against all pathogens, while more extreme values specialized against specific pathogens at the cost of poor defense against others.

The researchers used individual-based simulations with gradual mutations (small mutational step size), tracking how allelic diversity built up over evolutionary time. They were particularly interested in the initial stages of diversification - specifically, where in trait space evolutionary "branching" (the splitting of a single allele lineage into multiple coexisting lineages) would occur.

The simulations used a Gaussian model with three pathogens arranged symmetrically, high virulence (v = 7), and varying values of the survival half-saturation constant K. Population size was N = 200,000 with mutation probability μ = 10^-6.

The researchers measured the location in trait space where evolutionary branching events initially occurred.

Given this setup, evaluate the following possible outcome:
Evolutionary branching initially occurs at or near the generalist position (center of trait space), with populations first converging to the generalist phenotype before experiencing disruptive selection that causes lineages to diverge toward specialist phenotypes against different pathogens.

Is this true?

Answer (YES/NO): YES